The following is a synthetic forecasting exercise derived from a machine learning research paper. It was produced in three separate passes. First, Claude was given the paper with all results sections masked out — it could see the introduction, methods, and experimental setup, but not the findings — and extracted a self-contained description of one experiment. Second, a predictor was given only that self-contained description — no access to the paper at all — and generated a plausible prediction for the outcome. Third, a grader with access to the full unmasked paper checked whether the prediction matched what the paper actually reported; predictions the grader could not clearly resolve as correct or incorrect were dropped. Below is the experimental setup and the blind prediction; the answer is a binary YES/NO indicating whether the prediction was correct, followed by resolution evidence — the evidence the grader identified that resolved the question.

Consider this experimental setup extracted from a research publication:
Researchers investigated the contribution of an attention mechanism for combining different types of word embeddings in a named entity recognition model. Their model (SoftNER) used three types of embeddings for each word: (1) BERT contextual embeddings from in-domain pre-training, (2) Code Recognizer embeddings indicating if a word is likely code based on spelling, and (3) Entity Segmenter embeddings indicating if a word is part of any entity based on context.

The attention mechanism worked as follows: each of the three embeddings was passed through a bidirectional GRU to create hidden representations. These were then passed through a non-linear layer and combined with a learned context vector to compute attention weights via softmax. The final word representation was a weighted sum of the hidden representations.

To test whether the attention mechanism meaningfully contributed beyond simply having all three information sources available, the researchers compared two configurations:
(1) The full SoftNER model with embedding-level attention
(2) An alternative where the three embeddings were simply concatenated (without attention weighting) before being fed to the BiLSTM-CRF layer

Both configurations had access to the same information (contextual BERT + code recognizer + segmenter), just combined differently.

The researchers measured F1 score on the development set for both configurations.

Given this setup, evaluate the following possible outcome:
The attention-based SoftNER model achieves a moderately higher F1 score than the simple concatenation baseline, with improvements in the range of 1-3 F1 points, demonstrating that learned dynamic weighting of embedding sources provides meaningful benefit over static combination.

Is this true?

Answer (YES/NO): YES